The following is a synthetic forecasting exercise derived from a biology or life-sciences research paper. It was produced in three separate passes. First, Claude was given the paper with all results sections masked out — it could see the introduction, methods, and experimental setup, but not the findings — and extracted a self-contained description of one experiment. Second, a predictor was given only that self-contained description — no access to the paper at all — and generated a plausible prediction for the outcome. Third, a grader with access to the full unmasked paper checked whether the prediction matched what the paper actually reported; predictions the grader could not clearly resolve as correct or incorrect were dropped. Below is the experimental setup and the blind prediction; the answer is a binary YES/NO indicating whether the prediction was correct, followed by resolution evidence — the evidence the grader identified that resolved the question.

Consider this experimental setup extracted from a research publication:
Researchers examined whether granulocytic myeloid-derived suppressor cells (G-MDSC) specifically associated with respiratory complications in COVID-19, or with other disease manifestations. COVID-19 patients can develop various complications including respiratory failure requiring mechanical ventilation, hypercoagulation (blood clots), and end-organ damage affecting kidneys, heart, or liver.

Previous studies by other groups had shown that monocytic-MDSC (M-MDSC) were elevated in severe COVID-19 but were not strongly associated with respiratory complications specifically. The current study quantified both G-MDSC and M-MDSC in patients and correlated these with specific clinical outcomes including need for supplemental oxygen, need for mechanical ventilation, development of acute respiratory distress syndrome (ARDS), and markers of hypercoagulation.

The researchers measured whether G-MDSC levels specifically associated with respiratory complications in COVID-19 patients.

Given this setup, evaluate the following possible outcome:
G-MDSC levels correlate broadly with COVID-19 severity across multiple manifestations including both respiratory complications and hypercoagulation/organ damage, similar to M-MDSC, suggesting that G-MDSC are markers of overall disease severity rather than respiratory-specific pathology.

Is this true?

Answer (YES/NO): NO